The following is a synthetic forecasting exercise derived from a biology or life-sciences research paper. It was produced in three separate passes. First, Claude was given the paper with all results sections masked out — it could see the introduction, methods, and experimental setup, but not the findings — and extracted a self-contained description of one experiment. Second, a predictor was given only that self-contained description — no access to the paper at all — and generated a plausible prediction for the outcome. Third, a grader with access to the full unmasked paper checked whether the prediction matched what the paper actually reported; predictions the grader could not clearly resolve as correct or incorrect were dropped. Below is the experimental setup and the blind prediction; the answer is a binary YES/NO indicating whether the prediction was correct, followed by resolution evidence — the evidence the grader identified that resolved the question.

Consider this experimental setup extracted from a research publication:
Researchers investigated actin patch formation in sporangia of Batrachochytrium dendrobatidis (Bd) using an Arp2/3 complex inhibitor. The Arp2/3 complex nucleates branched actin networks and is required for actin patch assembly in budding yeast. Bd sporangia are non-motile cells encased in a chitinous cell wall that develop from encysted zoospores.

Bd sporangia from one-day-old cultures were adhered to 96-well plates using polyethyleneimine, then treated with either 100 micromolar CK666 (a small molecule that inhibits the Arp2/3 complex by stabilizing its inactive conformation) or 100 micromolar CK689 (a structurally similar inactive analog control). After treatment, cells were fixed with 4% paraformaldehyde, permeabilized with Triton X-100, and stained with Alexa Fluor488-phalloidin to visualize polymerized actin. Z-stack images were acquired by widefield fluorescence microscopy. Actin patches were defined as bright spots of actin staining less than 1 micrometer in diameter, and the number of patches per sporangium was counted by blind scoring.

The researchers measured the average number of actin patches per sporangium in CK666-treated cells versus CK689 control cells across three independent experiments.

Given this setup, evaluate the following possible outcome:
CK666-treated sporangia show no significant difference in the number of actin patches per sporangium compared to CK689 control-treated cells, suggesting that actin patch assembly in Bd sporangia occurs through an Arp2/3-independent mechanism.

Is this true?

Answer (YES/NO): NO